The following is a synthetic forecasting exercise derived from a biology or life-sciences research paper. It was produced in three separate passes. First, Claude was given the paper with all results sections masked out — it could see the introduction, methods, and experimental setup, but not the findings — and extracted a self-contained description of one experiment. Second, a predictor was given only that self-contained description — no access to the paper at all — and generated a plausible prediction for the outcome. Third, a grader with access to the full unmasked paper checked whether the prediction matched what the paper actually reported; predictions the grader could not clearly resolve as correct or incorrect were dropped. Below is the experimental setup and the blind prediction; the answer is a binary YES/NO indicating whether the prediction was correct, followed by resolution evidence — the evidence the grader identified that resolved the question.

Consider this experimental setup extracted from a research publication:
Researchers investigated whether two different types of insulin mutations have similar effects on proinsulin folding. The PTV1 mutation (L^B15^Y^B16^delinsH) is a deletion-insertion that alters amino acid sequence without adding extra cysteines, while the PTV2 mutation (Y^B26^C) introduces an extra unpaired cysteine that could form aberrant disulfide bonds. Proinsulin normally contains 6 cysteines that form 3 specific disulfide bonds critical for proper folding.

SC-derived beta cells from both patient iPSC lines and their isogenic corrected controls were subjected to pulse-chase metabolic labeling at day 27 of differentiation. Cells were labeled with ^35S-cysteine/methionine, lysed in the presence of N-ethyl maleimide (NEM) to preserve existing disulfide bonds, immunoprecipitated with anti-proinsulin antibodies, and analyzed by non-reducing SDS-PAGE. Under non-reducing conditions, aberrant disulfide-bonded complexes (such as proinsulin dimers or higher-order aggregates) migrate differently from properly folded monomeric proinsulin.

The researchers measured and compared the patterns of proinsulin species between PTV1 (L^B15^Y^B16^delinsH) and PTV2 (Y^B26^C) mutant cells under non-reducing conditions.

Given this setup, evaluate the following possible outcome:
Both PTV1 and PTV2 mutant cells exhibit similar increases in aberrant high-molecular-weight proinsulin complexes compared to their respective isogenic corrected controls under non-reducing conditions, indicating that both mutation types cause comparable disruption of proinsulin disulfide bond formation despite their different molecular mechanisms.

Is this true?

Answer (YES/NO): NO